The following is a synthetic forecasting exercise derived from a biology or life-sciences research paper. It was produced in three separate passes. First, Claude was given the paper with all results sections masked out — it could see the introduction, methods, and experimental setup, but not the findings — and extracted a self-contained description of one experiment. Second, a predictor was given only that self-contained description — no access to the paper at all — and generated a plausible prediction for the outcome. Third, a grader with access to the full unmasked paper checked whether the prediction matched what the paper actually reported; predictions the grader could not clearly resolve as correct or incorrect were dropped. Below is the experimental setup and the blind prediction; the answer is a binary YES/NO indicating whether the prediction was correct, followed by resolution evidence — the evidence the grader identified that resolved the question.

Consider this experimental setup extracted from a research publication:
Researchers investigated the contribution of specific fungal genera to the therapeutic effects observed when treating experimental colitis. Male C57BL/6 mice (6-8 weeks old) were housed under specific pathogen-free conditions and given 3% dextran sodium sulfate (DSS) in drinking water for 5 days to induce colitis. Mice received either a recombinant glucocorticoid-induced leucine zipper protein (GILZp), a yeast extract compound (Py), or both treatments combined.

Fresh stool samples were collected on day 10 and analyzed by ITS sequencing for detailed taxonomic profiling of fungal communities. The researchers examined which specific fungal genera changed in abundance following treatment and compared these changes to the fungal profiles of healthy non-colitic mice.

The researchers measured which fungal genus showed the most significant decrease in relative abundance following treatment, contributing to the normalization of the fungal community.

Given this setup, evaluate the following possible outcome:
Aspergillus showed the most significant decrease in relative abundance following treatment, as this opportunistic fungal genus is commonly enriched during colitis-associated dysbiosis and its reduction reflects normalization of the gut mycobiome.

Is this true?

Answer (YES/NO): NO